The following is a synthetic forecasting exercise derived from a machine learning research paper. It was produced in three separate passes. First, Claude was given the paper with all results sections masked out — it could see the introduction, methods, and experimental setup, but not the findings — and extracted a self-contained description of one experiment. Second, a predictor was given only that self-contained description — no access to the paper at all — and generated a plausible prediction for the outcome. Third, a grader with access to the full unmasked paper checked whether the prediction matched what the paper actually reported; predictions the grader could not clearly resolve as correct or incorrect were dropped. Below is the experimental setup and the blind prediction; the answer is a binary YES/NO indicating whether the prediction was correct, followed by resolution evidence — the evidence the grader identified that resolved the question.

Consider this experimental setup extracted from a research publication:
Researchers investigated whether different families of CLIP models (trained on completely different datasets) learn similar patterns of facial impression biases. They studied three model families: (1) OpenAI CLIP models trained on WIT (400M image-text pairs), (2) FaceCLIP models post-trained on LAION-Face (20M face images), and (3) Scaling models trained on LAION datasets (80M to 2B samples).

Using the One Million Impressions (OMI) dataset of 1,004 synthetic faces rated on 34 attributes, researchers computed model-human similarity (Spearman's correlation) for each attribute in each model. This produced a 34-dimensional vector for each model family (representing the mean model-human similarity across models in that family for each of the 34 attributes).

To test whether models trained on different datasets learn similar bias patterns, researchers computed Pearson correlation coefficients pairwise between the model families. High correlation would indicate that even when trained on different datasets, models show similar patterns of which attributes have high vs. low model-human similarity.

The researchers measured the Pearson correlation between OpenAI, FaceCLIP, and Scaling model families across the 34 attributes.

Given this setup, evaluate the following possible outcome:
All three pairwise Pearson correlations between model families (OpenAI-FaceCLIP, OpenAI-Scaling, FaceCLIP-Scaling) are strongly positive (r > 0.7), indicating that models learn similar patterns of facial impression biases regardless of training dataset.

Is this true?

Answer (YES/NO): YES